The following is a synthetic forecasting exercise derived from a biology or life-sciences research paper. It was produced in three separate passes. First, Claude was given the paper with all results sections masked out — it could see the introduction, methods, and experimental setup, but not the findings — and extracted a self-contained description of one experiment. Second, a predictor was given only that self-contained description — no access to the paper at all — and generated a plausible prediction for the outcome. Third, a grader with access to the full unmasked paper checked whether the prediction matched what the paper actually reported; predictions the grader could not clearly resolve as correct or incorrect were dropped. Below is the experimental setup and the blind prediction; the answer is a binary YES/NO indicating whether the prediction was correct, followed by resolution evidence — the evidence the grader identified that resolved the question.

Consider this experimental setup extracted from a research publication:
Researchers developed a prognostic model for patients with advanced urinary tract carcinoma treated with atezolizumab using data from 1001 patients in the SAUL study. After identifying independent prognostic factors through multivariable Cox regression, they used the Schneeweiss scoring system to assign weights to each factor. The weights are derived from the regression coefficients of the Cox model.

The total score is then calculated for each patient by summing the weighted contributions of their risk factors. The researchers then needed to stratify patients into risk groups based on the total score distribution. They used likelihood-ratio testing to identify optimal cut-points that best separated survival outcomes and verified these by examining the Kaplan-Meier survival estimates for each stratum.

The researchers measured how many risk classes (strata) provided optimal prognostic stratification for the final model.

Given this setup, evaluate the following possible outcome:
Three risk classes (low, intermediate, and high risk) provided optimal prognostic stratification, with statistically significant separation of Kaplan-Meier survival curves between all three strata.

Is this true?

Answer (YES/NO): NO